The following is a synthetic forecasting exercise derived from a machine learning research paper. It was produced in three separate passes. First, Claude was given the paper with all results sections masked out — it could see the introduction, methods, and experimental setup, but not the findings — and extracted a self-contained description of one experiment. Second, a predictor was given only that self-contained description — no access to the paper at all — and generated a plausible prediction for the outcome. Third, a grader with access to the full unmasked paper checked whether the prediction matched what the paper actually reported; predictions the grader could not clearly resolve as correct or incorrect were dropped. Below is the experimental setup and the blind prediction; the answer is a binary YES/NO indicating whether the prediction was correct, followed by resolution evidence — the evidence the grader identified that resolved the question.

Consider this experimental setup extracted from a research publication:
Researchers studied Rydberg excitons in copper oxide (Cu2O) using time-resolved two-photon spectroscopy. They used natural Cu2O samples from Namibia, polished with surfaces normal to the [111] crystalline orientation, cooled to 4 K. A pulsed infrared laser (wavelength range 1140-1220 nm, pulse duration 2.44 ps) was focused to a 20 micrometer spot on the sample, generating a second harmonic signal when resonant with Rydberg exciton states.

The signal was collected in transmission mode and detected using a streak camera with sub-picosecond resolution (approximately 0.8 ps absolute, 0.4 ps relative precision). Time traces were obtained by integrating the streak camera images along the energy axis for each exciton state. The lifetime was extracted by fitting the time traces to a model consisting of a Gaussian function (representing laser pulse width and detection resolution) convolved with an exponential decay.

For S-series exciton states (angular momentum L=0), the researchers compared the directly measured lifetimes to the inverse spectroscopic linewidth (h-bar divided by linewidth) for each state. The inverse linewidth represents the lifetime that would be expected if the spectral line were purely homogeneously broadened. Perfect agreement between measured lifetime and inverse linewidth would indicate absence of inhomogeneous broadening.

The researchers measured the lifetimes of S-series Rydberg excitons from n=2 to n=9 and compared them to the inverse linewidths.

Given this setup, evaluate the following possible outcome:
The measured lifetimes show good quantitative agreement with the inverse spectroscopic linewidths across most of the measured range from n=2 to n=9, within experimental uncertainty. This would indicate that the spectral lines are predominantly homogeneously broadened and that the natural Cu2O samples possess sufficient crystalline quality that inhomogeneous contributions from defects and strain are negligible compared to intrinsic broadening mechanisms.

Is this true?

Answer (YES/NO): YES